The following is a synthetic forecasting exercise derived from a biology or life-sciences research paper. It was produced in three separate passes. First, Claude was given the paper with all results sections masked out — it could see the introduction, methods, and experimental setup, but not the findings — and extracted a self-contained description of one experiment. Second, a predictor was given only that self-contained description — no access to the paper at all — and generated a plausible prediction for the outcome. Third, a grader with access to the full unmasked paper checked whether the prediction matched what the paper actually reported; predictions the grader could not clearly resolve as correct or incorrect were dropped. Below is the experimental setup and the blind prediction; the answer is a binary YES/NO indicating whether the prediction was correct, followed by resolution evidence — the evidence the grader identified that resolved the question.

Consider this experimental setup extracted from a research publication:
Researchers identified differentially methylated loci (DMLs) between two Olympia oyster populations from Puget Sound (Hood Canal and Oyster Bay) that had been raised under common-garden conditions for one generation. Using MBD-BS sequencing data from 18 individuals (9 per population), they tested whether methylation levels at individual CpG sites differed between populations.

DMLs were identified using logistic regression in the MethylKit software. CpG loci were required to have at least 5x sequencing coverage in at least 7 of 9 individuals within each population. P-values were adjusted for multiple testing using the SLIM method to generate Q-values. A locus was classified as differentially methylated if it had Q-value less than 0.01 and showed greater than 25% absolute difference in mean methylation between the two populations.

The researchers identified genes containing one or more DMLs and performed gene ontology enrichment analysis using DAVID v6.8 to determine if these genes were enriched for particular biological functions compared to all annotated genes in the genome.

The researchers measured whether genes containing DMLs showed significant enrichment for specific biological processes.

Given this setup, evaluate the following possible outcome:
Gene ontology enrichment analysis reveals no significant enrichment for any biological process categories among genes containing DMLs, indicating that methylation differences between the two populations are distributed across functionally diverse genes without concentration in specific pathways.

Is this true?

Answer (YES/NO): NO